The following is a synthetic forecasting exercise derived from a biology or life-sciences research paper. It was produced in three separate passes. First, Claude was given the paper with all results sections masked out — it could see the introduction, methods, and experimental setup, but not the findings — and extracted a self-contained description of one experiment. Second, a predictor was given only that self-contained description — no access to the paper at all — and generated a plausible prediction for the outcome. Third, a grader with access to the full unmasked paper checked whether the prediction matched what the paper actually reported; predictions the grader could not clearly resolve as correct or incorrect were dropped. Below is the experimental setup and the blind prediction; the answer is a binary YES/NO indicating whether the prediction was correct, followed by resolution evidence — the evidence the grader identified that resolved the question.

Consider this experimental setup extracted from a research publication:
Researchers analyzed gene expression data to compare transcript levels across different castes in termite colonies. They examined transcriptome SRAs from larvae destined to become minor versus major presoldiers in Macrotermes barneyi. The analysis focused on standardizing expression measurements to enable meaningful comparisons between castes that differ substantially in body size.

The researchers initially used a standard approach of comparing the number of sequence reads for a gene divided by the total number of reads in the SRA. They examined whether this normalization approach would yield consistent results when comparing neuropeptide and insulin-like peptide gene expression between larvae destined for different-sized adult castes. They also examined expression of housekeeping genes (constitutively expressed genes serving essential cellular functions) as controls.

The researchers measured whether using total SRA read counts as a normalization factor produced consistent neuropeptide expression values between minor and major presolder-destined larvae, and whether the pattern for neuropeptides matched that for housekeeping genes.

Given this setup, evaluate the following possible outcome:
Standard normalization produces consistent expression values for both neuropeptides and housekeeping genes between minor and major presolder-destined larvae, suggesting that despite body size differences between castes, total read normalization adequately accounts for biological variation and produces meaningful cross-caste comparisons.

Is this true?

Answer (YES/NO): NO